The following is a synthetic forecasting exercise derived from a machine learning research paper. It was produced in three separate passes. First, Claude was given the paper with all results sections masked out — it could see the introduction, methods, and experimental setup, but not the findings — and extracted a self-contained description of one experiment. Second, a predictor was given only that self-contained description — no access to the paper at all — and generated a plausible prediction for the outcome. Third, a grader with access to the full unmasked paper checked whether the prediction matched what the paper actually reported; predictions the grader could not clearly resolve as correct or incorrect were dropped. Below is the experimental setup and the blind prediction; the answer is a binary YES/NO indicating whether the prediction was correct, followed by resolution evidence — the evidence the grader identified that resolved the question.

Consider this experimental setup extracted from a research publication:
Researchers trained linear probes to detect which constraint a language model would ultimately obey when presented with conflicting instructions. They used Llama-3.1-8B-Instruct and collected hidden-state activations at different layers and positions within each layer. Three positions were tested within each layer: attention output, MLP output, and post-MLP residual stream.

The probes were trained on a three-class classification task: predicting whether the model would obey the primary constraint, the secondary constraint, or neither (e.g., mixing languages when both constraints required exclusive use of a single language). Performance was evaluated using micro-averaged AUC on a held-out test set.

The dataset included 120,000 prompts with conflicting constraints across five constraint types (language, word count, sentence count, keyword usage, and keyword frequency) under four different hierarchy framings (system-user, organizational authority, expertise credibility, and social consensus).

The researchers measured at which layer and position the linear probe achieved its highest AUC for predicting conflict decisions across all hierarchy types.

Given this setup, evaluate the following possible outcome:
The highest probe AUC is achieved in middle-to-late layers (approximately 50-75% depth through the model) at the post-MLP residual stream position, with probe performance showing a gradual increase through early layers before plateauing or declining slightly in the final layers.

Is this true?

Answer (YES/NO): NO